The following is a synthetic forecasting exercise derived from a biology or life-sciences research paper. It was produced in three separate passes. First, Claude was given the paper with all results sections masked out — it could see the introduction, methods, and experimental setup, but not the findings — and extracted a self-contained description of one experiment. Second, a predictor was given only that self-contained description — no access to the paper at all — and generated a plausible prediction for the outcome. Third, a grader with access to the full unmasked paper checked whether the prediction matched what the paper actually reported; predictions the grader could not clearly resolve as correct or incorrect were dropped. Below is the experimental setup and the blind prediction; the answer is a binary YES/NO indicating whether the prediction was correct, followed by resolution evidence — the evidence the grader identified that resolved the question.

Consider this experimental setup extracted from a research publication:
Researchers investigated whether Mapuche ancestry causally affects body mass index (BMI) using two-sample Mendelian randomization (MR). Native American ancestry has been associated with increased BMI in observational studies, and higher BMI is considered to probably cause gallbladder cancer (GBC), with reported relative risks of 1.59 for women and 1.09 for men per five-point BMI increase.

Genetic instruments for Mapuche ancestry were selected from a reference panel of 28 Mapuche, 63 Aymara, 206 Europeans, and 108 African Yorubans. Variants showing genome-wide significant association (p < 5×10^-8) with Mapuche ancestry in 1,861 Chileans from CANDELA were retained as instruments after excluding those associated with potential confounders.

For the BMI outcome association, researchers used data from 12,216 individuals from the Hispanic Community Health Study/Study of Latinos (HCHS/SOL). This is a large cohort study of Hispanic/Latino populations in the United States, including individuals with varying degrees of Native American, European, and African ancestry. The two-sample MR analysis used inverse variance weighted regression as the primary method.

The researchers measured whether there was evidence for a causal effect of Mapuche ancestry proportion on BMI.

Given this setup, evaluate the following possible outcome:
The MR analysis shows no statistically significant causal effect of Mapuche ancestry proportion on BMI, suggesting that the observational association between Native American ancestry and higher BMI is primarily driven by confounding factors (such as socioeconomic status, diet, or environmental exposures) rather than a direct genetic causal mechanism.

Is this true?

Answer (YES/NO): NO